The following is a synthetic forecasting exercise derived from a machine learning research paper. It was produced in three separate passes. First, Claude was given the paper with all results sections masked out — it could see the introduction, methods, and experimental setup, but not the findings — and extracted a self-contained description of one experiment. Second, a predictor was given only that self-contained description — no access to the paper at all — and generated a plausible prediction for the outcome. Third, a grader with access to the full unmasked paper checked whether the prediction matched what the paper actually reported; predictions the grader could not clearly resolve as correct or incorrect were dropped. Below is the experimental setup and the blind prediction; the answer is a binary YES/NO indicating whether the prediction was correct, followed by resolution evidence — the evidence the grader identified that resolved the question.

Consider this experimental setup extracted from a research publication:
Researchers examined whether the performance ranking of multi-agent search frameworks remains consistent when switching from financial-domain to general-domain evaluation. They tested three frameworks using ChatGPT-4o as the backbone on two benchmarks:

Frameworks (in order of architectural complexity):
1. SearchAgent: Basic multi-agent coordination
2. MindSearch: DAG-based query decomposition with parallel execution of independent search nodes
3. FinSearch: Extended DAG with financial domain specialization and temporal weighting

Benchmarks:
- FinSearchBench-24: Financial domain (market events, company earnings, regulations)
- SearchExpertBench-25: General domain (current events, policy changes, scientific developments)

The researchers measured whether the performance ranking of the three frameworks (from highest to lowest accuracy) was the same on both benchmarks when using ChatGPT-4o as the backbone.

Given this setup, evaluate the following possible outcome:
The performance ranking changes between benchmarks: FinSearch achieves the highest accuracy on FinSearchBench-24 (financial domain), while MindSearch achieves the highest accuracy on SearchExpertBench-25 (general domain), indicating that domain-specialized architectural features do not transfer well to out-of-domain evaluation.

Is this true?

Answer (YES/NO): NO